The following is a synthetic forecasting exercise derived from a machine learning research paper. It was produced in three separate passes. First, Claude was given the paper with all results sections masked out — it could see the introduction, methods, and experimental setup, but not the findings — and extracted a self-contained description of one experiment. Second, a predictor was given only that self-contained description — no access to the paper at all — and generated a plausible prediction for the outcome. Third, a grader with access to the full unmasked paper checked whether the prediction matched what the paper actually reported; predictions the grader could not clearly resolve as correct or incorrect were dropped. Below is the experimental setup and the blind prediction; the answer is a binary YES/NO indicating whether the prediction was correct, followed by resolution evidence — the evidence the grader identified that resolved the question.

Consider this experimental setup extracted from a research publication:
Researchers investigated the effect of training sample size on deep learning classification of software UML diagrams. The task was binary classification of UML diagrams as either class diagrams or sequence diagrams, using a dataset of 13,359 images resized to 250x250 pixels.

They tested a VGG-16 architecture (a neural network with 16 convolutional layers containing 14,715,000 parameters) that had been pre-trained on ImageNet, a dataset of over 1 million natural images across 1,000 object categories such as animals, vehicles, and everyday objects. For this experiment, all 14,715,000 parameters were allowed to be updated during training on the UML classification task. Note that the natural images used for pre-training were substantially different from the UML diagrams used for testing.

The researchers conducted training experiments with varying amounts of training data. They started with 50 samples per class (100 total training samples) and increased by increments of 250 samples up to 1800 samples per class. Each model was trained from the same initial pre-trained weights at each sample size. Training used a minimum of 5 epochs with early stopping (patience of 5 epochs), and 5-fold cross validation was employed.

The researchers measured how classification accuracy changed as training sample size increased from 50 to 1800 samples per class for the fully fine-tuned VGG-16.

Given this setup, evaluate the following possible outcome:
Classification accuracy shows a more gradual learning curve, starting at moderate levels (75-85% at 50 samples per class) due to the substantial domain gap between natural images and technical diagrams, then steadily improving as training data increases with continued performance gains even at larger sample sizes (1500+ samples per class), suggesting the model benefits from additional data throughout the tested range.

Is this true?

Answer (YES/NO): NO